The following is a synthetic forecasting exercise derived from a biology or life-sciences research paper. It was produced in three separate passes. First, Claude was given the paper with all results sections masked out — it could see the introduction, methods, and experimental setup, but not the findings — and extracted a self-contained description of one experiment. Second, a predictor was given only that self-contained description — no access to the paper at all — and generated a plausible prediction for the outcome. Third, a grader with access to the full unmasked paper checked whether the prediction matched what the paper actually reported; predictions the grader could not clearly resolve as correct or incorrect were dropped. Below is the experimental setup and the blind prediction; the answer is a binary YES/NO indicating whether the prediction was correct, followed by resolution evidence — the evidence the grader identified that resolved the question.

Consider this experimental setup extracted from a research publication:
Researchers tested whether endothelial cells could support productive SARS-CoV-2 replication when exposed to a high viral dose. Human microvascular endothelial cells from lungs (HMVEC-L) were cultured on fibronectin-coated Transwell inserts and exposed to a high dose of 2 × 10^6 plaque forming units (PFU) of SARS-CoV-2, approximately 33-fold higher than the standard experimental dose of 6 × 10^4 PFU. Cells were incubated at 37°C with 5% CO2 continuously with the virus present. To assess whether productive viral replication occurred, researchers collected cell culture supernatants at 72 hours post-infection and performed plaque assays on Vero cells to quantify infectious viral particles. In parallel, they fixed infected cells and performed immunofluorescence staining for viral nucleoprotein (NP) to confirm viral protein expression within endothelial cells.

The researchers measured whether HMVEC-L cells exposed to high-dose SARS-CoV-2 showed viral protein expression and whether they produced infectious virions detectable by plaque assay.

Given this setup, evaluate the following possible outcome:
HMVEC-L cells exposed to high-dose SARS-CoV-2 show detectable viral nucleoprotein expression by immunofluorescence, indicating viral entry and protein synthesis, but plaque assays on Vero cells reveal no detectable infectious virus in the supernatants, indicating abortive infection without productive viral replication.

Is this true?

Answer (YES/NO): YES